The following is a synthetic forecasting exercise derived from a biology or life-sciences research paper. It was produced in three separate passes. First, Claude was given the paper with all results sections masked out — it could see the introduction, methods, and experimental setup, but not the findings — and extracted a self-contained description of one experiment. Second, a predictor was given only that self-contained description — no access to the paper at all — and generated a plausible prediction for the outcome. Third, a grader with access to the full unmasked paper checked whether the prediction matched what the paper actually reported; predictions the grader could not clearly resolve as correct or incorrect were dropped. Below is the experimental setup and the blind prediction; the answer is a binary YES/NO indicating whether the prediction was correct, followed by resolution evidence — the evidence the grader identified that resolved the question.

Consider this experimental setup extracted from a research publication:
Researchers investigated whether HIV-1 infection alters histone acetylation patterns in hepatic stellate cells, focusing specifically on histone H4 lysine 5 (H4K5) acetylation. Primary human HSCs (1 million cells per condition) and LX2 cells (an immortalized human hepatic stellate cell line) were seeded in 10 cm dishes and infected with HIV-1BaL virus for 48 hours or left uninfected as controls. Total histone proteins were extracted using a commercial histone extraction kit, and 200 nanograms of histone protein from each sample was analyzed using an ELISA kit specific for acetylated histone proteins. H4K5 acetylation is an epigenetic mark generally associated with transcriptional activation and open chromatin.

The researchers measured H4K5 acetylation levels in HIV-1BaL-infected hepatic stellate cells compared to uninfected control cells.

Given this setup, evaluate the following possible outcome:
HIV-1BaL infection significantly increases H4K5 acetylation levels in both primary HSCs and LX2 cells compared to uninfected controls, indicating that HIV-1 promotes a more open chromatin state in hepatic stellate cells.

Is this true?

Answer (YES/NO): YES